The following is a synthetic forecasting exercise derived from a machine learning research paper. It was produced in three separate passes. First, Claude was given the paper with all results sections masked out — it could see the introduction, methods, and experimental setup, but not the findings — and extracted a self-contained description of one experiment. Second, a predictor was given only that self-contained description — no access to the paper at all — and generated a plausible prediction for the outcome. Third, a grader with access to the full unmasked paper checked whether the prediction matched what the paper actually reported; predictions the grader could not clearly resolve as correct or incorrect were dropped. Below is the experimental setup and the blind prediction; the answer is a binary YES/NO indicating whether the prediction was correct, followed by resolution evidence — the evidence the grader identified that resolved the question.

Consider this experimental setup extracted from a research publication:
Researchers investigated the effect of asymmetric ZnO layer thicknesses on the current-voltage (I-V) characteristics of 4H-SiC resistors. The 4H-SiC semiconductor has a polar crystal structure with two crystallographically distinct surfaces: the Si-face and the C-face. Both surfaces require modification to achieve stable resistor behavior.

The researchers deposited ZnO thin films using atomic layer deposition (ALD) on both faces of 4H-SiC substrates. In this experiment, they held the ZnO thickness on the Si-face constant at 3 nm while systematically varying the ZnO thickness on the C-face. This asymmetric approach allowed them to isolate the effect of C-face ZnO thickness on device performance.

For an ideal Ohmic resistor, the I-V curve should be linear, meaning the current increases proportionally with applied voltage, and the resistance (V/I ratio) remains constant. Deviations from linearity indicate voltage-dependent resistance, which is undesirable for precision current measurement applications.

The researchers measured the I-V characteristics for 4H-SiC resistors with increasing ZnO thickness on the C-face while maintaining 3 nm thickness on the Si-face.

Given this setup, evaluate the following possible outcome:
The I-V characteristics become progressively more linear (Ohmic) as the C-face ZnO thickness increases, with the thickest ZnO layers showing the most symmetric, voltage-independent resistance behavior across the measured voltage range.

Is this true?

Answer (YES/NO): NO